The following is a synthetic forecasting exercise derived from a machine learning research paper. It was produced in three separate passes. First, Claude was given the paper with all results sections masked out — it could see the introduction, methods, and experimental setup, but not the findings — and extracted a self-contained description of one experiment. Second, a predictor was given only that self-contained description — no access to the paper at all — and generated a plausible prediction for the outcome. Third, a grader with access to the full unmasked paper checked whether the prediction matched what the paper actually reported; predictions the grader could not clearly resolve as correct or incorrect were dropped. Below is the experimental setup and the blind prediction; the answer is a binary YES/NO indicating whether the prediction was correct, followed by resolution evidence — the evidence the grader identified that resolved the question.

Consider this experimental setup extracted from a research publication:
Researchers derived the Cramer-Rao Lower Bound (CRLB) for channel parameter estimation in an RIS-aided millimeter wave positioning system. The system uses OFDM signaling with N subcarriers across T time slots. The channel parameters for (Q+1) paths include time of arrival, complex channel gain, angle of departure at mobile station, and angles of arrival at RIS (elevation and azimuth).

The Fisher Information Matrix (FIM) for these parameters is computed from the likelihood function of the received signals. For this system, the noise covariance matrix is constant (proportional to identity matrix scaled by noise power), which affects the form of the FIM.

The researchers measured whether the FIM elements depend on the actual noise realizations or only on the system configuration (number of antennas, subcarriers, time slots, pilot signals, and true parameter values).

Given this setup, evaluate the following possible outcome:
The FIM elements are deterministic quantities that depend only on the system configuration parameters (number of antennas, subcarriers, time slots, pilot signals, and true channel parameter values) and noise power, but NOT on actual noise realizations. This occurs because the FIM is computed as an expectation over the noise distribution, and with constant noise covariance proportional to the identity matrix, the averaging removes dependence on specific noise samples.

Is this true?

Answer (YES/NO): YES